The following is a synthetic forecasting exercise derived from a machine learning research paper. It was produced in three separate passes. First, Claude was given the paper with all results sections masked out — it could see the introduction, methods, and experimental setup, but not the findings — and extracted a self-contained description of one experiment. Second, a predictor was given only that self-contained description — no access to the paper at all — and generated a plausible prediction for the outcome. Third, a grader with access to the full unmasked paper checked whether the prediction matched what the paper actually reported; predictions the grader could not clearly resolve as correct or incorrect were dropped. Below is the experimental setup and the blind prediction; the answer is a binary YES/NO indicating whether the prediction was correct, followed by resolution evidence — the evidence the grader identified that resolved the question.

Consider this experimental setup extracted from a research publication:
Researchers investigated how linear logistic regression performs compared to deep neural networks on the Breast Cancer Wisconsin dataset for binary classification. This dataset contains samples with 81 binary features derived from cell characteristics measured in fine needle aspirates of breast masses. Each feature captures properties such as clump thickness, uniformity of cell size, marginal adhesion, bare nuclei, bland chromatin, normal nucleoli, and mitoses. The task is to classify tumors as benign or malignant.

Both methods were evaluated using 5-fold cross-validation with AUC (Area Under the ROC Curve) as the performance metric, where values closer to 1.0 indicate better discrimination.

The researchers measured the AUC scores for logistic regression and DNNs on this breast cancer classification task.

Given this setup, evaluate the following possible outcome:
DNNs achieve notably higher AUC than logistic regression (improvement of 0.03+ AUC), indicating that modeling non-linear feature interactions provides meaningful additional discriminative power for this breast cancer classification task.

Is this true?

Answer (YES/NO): NO